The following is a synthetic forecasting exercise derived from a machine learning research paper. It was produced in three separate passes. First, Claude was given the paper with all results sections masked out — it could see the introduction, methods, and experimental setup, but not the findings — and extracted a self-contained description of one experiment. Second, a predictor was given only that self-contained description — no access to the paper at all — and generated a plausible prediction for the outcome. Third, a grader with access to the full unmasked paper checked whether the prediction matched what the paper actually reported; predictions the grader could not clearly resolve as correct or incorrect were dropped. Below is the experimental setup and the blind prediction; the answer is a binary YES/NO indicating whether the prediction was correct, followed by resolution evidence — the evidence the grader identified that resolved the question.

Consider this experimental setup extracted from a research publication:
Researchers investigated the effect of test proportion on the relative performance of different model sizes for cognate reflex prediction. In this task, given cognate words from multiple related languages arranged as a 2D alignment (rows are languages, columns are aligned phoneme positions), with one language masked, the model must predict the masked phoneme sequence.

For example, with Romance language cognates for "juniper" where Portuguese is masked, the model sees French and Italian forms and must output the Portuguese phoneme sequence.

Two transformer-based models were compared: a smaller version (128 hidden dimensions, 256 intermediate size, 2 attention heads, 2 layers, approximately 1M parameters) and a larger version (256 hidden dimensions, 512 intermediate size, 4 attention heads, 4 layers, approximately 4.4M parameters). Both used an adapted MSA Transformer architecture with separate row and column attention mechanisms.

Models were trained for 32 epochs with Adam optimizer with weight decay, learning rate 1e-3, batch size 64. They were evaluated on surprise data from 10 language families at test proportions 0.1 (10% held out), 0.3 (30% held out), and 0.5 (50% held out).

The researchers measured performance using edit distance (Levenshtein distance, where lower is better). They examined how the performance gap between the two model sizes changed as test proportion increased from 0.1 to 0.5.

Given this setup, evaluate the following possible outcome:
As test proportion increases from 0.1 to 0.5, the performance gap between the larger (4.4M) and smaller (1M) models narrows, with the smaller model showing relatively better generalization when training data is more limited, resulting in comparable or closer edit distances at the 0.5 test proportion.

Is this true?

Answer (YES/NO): YES